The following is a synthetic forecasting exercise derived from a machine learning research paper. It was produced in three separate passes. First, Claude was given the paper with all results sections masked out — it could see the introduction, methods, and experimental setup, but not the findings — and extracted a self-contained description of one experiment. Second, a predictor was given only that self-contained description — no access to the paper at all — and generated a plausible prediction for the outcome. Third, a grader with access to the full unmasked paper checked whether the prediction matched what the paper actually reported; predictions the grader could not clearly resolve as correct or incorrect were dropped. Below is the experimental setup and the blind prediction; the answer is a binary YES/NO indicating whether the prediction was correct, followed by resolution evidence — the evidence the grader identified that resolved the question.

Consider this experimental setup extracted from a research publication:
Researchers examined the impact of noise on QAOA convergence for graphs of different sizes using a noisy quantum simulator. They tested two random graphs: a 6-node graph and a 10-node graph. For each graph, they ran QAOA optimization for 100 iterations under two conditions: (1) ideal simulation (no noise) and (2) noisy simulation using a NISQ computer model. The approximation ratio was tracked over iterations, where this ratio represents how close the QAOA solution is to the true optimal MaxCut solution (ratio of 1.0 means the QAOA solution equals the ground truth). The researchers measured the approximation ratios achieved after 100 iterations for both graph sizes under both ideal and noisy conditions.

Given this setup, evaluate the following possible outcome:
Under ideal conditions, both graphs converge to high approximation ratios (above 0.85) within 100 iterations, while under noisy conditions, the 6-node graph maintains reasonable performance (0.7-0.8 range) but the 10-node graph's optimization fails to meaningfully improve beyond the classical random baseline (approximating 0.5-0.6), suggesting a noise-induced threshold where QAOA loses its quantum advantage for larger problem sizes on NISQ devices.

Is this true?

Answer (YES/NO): NO